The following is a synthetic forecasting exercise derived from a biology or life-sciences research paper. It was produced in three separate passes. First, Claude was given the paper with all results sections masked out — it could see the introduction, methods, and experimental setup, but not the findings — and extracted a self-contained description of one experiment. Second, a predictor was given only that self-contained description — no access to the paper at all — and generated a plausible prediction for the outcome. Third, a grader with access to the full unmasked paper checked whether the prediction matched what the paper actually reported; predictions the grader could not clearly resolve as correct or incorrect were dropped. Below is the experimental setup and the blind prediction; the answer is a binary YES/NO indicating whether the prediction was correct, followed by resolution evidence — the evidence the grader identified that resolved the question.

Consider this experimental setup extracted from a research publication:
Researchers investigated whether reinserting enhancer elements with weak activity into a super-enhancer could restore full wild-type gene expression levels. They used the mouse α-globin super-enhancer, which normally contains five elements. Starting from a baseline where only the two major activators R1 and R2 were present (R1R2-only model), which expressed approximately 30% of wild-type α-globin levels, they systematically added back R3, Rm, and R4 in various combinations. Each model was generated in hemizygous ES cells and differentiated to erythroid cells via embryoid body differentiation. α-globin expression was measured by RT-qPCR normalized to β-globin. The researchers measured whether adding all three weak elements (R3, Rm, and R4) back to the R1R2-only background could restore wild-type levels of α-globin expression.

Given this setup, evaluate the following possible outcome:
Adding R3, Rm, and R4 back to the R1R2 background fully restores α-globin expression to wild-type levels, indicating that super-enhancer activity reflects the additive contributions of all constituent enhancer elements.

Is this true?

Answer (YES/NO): NO